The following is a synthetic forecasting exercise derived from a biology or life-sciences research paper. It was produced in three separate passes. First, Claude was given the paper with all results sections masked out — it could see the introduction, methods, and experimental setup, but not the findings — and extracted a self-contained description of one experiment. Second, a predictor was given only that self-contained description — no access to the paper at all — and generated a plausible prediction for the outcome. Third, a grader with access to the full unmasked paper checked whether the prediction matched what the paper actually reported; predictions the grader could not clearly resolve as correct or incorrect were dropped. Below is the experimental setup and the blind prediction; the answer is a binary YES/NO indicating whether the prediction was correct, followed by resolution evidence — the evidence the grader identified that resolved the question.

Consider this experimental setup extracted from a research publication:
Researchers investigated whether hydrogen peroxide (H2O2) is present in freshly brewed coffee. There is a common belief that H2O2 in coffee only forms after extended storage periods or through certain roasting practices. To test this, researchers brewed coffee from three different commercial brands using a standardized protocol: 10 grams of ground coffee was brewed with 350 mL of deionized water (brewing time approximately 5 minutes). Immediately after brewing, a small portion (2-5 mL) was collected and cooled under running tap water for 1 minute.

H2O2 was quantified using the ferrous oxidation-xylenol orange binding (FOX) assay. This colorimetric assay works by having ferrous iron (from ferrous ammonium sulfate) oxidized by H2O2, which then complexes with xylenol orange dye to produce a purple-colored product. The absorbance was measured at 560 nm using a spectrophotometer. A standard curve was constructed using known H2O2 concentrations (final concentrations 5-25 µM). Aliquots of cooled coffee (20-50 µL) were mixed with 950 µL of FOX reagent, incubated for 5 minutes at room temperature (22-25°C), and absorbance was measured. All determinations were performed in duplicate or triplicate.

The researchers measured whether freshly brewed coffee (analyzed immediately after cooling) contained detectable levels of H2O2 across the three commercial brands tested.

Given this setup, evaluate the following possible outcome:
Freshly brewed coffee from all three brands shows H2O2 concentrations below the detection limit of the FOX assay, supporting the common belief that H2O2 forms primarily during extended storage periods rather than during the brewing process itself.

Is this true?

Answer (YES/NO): NO